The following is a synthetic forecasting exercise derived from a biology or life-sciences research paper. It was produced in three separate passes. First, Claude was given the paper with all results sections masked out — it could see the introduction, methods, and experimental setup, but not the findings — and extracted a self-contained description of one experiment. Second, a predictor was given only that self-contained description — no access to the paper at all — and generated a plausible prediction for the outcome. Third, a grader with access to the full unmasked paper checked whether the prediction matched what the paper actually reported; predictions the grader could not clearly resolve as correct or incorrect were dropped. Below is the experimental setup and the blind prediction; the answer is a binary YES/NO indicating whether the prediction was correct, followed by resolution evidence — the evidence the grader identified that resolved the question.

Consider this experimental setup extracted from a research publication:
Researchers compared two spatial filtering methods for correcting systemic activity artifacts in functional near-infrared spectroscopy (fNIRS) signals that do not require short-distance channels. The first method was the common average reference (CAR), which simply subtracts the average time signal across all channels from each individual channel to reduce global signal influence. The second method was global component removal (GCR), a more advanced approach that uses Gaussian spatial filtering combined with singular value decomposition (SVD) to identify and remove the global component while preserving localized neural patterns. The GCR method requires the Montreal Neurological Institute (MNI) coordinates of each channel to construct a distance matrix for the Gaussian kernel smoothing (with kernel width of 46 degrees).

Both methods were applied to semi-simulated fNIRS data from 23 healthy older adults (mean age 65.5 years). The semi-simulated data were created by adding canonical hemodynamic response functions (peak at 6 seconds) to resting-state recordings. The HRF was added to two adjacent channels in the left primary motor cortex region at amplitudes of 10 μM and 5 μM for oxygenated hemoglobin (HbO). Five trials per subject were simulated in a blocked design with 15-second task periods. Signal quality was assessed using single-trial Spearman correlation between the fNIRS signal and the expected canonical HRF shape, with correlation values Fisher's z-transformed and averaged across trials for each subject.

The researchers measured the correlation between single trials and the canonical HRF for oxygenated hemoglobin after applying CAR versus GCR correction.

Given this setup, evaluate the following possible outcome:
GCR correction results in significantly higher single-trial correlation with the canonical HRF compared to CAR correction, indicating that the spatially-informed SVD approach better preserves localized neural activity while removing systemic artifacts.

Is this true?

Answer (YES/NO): NO